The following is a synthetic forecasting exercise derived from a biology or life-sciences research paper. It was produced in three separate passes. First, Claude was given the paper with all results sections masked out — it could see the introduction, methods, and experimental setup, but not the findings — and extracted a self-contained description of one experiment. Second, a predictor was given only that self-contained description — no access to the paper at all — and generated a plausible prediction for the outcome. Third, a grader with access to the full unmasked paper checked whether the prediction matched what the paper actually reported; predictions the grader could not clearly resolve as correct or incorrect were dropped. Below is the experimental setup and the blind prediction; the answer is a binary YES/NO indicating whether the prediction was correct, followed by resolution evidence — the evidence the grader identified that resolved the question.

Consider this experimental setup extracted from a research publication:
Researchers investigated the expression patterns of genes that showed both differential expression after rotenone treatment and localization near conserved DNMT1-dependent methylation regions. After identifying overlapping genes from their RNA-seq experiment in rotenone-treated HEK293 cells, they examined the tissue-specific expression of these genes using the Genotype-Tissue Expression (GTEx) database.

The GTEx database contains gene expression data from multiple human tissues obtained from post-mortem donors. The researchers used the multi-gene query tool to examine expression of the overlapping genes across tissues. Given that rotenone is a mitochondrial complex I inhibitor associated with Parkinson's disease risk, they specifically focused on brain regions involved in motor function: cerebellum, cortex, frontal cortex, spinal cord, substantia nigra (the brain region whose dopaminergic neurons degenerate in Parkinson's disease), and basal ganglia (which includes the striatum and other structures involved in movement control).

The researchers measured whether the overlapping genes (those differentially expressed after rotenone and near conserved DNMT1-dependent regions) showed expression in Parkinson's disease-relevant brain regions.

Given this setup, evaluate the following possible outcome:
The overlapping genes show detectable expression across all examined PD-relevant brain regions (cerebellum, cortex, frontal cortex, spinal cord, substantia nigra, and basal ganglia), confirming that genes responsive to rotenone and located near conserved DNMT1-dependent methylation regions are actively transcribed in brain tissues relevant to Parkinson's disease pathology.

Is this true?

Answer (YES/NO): YES